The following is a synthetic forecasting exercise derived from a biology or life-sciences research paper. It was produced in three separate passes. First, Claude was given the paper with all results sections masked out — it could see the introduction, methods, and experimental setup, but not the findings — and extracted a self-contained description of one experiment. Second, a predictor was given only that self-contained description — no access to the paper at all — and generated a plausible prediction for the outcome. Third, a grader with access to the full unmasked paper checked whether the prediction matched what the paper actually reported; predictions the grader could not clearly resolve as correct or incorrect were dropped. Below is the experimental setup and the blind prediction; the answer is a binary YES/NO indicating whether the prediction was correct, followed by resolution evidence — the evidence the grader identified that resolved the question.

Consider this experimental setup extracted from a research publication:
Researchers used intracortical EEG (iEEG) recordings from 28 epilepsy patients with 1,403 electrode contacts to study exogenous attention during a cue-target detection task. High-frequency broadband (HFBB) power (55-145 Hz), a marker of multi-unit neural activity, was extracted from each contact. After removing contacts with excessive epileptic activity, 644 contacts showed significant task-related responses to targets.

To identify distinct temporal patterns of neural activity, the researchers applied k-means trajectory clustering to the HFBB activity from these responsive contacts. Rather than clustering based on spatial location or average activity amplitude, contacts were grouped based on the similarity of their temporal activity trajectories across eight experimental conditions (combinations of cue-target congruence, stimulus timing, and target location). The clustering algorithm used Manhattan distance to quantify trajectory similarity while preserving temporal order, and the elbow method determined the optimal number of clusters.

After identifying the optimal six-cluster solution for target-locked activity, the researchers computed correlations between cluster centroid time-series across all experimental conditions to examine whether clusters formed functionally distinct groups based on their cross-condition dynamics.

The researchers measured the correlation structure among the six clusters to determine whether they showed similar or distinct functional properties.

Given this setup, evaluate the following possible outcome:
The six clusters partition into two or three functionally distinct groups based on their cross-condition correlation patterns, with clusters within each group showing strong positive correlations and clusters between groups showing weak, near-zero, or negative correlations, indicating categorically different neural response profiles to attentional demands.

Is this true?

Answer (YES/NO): YES